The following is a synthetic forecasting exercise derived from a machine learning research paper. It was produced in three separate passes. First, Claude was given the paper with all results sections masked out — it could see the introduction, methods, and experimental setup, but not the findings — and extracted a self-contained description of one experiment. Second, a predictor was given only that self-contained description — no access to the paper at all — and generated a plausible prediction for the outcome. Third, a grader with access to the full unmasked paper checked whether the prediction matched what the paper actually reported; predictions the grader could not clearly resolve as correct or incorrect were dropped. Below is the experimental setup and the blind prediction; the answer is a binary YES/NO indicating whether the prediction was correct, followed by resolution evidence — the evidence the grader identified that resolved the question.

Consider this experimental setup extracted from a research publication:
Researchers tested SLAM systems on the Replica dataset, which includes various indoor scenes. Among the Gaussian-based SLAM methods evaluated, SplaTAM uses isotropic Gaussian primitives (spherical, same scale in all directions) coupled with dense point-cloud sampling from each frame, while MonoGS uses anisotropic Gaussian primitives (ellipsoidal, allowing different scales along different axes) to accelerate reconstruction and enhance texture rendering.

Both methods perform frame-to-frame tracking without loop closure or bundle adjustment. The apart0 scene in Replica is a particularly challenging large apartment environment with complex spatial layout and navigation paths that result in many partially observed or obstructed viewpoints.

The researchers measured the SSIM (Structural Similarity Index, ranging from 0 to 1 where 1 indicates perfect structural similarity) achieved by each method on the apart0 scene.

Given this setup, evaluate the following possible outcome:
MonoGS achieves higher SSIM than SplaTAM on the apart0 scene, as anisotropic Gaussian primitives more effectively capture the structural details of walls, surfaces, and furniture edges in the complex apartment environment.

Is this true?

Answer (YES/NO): YES